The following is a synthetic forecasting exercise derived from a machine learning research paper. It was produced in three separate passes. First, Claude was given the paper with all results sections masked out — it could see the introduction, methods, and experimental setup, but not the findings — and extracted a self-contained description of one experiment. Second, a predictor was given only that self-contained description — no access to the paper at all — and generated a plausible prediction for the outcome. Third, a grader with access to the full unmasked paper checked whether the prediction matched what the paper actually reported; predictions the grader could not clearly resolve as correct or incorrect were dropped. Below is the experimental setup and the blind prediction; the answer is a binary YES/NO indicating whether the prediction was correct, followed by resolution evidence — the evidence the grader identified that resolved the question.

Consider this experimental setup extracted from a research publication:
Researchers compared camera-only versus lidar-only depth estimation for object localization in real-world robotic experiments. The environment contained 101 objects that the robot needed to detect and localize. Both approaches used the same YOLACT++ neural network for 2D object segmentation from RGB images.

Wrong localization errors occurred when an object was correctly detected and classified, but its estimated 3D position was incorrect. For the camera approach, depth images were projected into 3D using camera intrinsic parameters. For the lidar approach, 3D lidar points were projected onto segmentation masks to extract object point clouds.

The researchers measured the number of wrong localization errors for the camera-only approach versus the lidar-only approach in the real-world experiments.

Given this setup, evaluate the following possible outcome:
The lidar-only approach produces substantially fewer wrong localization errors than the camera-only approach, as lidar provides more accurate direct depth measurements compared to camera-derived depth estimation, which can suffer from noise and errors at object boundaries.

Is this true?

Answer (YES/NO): NO